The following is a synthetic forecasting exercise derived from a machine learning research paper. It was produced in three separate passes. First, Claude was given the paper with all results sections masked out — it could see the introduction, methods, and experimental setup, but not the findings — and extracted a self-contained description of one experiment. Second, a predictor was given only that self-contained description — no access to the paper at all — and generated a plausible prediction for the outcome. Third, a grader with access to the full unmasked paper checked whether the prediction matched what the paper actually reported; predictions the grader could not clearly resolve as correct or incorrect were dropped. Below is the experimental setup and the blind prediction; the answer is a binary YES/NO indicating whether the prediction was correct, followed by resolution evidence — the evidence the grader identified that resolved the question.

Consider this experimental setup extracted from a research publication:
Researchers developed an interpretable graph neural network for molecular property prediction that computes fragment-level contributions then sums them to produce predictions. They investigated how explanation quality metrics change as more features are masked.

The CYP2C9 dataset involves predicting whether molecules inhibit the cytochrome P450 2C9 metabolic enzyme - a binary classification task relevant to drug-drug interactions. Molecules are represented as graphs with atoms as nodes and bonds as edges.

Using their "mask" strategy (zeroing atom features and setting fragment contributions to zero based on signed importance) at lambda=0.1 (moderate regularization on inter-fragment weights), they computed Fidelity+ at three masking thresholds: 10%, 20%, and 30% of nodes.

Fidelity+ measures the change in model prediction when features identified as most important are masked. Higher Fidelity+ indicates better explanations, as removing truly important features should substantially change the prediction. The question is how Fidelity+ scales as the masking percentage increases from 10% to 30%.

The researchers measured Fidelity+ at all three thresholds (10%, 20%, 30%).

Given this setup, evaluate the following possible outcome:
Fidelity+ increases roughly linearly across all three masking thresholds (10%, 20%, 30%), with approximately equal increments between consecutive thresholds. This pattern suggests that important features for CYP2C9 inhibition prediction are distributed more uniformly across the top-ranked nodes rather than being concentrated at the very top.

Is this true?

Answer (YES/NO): NO